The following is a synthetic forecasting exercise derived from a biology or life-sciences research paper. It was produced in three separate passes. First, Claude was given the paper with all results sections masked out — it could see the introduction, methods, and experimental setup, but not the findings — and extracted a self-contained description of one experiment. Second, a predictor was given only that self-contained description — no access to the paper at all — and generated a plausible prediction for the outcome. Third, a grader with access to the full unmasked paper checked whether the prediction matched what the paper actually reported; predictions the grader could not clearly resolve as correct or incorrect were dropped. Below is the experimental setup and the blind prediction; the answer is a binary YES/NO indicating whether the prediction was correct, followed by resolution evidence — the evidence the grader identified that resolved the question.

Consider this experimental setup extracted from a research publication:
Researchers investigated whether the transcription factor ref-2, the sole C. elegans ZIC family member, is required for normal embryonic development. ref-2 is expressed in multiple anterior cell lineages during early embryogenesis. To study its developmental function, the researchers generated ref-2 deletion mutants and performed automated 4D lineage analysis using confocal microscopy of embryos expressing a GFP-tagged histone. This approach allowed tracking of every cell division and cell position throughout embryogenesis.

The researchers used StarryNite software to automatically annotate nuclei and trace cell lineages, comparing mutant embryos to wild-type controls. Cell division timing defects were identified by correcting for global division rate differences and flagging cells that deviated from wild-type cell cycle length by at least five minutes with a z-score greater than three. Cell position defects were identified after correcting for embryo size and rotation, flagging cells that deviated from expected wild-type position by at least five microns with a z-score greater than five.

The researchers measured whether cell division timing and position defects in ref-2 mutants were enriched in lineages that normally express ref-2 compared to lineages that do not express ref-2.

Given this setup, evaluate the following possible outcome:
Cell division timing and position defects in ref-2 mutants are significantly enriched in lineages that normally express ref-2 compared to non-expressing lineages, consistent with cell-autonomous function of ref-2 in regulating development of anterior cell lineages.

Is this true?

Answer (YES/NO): YES